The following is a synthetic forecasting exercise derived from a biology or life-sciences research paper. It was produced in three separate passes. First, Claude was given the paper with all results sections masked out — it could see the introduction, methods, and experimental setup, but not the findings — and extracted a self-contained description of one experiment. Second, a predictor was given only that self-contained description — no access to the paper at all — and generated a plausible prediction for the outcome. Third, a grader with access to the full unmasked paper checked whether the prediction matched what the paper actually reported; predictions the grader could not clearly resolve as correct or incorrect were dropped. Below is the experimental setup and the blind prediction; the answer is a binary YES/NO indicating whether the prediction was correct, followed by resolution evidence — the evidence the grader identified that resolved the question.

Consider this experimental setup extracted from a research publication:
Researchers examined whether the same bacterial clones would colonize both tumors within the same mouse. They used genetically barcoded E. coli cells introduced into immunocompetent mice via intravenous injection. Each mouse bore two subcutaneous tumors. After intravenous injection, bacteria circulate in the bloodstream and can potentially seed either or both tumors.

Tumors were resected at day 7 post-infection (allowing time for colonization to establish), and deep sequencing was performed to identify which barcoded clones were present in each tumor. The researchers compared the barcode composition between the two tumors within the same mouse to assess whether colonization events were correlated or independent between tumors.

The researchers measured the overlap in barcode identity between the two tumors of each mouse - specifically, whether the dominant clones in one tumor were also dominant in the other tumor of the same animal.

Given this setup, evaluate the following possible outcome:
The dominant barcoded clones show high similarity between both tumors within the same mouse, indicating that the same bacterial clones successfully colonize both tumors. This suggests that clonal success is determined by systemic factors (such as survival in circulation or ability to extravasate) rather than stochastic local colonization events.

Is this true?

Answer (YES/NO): NO